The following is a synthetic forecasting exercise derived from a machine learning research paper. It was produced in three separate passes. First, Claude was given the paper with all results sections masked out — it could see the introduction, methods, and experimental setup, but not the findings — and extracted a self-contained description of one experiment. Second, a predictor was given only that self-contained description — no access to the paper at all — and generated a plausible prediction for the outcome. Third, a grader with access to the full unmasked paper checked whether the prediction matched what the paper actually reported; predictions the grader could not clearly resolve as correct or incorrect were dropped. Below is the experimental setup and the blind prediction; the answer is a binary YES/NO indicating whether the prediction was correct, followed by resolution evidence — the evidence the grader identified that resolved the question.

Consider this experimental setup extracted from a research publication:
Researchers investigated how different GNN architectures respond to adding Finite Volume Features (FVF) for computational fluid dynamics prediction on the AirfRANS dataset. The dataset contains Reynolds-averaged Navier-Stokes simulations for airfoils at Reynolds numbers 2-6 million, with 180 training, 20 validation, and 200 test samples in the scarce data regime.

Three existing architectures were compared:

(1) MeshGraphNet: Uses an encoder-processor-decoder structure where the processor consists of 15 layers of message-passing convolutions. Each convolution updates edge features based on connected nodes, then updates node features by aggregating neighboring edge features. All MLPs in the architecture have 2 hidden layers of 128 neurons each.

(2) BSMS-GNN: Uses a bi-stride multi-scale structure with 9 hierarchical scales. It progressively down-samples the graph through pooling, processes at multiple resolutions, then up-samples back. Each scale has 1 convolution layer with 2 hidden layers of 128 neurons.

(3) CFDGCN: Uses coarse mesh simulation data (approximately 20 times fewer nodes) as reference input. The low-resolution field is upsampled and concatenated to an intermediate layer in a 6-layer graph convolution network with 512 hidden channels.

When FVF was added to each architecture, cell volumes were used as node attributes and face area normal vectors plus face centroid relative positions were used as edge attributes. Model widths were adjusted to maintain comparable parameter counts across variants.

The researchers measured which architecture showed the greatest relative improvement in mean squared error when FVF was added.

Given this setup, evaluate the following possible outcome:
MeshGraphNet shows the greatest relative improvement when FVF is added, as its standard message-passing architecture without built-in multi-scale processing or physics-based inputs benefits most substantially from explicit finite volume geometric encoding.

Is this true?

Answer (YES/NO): YES